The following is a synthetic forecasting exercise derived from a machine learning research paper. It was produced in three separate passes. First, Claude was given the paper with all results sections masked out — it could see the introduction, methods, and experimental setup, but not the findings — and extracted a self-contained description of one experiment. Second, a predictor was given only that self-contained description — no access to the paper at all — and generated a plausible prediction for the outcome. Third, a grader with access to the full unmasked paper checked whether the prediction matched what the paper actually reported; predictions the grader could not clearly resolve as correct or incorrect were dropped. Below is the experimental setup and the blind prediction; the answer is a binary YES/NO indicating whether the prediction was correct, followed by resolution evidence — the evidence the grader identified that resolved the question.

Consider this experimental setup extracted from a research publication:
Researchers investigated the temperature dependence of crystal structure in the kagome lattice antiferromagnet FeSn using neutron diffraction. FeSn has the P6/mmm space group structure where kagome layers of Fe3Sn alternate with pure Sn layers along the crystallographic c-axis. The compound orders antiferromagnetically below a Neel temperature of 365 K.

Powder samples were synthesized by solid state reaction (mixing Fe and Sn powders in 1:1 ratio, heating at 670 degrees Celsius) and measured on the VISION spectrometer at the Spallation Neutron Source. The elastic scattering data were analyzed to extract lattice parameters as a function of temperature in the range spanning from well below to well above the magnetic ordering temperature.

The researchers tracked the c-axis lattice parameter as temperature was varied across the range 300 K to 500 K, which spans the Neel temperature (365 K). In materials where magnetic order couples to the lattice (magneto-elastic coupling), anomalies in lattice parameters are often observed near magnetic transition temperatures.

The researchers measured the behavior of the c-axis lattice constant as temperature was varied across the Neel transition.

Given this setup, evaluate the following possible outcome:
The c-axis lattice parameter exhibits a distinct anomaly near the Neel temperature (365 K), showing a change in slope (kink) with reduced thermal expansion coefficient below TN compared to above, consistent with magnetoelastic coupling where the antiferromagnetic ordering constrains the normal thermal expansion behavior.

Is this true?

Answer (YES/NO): NO